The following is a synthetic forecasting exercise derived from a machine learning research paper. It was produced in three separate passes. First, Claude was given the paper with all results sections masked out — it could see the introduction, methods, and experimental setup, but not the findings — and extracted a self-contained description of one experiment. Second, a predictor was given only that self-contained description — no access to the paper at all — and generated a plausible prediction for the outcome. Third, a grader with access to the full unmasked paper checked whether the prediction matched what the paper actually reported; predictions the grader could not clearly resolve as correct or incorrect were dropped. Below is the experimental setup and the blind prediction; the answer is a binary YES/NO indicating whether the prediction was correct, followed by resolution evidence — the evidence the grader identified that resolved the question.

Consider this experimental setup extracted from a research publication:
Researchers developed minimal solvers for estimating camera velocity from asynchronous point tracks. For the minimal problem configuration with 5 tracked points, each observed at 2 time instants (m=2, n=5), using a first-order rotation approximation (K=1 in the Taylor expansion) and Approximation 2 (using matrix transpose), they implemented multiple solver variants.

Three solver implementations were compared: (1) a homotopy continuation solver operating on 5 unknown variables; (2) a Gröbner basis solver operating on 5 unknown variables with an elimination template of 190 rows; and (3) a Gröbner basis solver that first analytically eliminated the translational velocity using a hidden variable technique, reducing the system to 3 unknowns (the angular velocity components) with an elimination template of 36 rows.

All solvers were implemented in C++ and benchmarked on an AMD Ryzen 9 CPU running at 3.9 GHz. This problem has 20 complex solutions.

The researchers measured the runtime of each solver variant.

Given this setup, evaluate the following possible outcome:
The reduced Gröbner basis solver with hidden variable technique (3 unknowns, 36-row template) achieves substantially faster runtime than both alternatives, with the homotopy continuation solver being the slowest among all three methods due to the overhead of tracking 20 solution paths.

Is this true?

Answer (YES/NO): YES